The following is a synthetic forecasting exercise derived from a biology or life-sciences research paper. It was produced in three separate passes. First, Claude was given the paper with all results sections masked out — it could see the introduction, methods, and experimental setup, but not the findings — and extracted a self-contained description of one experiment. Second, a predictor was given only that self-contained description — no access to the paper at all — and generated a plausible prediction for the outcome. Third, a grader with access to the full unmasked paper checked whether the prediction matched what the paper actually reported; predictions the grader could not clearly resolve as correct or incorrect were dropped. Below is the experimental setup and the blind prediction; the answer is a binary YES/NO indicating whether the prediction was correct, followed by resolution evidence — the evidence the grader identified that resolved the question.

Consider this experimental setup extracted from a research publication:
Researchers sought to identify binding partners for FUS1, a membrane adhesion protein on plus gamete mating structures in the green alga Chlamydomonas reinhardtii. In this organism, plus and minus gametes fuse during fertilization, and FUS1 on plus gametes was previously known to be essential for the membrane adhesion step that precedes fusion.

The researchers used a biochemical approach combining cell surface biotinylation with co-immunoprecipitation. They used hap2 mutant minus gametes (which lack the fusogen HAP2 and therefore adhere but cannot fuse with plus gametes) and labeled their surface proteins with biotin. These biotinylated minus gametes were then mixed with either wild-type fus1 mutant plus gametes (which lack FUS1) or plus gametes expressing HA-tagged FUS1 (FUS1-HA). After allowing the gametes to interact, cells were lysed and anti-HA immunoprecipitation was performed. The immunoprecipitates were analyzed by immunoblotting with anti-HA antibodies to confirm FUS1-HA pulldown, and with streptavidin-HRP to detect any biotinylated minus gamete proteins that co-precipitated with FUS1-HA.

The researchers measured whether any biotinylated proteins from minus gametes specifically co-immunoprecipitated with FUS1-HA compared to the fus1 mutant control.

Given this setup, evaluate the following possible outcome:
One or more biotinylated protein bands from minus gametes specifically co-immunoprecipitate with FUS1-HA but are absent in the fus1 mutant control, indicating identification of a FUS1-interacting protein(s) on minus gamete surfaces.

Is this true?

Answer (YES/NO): YES